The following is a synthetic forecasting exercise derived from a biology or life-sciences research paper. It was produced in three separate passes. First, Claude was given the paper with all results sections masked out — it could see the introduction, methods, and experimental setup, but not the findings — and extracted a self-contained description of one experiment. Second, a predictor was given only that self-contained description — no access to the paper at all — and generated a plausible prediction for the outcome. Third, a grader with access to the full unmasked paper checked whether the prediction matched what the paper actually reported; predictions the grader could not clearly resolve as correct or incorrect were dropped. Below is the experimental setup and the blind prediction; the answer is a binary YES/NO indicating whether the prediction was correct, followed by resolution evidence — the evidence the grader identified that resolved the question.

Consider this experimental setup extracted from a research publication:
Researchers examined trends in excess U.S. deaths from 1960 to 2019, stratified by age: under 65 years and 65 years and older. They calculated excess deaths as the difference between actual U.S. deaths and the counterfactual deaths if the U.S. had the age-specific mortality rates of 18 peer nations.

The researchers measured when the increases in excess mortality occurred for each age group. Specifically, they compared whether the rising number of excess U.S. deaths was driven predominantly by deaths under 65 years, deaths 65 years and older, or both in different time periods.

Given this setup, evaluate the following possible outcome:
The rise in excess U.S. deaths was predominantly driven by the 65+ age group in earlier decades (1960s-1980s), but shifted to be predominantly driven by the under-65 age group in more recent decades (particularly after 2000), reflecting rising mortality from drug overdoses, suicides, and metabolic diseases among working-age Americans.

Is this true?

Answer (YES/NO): NO